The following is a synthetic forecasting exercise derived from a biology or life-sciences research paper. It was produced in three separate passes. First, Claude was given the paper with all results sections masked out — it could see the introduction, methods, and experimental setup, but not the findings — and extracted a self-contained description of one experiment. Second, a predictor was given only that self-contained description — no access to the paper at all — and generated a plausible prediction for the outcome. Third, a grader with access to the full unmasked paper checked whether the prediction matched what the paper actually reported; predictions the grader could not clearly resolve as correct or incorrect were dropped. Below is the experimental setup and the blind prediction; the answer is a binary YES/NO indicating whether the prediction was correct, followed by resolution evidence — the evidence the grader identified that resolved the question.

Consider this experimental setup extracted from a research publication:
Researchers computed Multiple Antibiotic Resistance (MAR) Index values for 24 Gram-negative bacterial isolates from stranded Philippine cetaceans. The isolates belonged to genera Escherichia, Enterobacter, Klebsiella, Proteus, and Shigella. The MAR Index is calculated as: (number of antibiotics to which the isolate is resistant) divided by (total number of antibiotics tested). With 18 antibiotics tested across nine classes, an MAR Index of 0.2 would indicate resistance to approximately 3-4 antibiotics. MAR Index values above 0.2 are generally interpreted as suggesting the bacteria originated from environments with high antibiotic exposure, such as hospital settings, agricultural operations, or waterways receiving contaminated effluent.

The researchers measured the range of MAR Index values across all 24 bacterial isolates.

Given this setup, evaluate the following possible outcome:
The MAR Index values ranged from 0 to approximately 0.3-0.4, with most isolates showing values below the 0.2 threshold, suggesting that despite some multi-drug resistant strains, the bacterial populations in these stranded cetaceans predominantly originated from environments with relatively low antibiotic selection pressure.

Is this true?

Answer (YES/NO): YES